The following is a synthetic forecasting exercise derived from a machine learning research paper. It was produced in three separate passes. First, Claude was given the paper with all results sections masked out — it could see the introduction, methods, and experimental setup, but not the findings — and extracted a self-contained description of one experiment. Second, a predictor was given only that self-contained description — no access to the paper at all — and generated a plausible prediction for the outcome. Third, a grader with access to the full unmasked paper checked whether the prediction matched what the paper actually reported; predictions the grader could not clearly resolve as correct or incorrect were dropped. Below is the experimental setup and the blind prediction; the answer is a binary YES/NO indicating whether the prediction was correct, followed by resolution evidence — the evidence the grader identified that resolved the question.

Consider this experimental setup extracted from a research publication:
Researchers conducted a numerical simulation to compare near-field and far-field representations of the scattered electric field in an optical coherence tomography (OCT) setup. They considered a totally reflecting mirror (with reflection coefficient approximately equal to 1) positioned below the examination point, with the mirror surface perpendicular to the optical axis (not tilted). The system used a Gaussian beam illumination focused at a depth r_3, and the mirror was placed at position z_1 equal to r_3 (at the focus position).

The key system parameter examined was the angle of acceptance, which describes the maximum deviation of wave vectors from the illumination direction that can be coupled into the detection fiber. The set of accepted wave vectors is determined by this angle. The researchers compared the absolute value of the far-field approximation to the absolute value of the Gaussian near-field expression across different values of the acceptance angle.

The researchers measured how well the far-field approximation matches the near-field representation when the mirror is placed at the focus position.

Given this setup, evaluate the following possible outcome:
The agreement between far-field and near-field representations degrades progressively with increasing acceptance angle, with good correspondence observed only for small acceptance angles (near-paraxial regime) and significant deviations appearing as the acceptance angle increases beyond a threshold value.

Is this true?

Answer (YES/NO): NO